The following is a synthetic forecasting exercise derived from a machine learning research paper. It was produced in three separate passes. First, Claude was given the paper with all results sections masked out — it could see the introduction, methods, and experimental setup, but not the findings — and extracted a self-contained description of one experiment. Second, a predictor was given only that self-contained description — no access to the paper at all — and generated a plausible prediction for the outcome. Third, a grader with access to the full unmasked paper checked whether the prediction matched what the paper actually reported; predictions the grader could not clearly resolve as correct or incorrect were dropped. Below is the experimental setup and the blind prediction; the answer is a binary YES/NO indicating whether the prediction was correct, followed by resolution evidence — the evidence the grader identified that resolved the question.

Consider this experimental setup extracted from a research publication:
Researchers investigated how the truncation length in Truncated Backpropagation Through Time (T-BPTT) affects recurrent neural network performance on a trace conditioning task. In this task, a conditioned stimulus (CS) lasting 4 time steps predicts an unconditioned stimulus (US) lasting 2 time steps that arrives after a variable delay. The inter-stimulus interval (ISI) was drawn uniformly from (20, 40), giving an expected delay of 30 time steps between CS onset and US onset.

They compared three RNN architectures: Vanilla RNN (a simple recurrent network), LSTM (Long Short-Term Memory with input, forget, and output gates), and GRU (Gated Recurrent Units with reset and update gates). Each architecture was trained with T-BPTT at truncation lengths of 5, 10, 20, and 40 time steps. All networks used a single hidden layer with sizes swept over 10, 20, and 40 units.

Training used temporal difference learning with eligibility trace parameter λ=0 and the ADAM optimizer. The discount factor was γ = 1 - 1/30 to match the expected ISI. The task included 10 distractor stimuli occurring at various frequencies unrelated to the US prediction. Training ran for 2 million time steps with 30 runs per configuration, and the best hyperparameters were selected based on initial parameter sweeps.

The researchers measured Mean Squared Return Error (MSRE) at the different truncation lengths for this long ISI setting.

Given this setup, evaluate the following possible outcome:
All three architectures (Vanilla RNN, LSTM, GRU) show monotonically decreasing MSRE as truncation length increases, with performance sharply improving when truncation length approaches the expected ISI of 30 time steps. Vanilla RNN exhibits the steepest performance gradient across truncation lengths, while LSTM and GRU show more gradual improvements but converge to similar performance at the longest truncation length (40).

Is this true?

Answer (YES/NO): NO